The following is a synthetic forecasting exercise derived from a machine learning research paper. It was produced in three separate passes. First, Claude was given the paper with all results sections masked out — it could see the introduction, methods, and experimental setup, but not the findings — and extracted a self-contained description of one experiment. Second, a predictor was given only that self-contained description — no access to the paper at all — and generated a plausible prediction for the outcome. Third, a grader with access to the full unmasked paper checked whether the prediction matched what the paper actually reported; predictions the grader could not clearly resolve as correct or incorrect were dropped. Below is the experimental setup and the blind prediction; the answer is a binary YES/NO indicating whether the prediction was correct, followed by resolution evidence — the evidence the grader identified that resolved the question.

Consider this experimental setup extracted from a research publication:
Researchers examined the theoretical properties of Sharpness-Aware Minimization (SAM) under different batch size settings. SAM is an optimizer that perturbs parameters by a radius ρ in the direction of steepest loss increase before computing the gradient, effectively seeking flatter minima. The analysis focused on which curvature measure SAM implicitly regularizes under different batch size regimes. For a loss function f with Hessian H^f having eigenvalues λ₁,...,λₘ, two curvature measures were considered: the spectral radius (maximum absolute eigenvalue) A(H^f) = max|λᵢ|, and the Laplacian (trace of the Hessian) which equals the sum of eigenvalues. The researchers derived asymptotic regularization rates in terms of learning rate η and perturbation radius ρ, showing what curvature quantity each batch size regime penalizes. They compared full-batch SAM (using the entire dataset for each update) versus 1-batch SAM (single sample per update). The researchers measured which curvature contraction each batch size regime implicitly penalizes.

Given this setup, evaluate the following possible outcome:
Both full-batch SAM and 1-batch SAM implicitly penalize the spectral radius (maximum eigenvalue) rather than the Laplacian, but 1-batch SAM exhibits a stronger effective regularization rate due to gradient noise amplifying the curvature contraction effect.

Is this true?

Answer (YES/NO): NO